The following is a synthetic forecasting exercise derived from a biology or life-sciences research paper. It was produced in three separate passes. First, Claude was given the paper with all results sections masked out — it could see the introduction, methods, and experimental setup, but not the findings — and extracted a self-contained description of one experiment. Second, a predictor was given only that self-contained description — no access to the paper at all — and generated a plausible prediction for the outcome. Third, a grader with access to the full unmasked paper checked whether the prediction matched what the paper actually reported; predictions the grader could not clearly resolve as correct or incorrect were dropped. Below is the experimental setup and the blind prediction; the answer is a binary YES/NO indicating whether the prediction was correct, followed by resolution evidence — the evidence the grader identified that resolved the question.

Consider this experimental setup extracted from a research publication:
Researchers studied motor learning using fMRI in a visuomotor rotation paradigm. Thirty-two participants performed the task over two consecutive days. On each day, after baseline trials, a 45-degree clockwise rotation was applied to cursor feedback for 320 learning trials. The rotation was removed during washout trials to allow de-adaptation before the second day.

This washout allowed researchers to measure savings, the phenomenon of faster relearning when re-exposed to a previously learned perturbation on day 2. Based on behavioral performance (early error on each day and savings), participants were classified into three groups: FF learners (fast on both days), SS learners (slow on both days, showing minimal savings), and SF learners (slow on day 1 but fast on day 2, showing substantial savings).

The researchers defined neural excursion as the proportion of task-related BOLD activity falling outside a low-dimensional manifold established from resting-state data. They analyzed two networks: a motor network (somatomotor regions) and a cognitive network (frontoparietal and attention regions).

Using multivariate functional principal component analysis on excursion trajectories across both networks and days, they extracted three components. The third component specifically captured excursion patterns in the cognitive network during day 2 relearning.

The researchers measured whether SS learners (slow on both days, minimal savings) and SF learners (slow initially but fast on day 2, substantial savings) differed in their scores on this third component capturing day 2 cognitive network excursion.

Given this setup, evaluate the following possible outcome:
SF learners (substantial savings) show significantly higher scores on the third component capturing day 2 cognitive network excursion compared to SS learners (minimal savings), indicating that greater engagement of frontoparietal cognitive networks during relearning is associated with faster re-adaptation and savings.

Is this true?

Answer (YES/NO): NO